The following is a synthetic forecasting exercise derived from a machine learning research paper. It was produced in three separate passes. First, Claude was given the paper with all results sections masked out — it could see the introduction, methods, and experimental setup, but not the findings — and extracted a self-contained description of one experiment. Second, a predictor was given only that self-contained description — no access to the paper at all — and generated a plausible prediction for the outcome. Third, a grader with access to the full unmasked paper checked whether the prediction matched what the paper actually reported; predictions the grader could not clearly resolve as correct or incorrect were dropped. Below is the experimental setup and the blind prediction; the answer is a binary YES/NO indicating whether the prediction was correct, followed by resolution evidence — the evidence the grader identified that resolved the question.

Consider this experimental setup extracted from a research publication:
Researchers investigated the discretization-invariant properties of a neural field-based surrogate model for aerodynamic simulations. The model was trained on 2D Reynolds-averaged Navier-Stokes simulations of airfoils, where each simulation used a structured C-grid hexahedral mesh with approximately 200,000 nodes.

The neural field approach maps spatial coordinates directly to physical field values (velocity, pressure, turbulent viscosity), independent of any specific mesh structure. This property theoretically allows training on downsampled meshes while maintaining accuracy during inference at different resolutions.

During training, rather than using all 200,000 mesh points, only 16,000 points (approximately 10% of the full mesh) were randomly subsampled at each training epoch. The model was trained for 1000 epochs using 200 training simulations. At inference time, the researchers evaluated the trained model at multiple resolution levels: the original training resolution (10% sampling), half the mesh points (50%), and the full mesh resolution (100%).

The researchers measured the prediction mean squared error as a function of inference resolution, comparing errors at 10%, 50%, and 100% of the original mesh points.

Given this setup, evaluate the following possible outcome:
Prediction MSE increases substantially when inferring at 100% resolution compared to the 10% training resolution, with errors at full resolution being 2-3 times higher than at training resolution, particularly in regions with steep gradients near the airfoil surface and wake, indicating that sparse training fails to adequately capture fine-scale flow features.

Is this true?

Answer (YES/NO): NO